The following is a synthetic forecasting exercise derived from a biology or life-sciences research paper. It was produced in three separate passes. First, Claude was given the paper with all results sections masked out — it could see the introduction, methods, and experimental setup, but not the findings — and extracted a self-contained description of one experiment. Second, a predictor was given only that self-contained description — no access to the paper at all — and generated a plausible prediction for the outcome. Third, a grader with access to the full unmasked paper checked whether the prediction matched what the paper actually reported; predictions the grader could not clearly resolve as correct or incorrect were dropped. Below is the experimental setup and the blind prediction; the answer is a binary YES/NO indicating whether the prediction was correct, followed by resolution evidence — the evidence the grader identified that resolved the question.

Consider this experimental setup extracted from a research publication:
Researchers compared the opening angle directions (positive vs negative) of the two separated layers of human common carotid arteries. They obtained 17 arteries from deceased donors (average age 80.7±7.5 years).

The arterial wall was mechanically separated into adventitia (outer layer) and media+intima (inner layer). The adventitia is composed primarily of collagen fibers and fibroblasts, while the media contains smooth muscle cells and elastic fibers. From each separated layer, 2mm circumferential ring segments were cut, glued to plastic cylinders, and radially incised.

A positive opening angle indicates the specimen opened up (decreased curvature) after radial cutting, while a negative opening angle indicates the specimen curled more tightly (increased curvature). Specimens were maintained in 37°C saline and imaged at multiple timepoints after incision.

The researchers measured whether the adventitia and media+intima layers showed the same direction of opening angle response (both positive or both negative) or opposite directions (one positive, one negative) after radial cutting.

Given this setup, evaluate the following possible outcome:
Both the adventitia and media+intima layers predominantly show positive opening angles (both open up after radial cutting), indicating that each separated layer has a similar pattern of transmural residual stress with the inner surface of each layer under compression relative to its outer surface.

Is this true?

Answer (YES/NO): NO